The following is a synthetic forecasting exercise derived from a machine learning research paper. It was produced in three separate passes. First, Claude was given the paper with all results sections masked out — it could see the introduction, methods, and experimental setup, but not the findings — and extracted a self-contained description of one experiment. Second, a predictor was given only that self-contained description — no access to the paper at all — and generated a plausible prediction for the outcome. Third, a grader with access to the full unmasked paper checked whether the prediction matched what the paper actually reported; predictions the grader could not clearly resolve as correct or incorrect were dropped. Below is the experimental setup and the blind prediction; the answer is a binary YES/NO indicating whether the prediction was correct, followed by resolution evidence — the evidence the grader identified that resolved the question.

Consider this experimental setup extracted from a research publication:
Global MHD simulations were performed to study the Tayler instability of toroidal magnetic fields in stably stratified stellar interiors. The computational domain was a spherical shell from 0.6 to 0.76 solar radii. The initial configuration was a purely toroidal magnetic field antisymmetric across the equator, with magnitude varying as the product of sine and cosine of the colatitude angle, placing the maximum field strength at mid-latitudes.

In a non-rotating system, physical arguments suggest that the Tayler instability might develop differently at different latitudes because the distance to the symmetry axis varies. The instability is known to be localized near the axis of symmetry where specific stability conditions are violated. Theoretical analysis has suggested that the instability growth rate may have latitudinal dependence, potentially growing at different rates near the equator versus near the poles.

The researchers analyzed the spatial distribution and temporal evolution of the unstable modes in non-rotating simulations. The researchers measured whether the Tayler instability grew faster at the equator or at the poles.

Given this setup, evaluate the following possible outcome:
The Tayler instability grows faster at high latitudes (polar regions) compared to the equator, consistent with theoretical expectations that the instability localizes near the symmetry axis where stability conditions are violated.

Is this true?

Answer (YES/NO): NO